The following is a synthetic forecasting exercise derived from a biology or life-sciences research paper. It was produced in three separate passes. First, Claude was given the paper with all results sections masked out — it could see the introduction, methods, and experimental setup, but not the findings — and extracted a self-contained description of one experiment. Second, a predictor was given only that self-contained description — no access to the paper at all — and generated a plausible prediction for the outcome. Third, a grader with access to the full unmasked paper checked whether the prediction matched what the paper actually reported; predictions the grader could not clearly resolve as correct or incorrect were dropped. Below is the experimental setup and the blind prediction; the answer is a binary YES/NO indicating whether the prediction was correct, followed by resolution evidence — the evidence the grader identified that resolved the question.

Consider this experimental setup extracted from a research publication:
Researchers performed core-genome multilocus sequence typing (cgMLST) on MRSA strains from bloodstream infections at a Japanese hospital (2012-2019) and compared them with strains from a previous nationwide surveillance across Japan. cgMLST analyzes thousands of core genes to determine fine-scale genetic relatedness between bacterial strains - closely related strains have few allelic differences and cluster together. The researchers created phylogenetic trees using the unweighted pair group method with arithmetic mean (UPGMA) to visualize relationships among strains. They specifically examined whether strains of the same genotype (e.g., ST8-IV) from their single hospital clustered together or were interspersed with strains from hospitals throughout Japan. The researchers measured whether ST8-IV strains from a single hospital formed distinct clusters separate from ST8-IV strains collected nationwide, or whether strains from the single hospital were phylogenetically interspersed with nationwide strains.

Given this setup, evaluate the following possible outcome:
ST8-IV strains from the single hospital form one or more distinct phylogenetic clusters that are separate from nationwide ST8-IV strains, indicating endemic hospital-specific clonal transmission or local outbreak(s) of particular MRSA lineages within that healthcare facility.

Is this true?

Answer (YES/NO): NO